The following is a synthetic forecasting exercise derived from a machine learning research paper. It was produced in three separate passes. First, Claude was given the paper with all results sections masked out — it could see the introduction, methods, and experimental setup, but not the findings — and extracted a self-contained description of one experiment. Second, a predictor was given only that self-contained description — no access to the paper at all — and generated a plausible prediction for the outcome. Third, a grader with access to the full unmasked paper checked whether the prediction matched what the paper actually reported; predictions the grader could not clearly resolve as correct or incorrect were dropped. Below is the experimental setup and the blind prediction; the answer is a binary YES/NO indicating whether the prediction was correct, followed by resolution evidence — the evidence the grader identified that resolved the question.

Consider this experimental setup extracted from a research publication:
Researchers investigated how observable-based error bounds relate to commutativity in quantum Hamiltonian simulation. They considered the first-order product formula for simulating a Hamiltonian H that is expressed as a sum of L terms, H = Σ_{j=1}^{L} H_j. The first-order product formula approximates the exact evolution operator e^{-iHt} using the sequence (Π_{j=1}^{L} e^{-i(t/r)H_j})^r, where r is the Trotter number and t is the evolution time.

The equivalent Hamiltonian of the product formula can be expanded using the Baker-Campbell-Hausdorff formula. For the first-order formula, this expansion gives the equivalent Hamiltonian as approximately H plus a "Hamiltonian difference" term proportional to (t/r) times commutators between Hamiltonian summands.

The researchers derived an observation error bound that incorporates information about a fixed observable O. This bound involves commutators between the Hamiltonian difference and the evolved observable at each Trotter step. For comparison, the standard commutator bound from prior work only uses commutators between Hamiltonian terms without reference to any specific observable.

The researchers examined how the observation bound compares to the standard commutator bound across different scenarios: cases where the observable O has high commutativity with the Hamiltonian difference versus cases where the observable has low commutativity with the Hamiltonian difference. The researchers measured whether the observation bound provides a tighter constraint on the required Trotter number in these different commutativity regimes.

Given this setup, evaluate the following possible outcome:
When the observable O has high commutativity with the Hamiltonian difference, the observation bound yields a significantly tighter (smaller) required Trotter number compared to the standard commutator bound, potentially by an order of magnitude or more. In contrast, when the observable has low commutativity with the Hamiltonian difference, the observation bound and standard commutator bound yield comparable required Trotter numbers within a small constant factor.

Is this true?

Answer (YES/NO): NO